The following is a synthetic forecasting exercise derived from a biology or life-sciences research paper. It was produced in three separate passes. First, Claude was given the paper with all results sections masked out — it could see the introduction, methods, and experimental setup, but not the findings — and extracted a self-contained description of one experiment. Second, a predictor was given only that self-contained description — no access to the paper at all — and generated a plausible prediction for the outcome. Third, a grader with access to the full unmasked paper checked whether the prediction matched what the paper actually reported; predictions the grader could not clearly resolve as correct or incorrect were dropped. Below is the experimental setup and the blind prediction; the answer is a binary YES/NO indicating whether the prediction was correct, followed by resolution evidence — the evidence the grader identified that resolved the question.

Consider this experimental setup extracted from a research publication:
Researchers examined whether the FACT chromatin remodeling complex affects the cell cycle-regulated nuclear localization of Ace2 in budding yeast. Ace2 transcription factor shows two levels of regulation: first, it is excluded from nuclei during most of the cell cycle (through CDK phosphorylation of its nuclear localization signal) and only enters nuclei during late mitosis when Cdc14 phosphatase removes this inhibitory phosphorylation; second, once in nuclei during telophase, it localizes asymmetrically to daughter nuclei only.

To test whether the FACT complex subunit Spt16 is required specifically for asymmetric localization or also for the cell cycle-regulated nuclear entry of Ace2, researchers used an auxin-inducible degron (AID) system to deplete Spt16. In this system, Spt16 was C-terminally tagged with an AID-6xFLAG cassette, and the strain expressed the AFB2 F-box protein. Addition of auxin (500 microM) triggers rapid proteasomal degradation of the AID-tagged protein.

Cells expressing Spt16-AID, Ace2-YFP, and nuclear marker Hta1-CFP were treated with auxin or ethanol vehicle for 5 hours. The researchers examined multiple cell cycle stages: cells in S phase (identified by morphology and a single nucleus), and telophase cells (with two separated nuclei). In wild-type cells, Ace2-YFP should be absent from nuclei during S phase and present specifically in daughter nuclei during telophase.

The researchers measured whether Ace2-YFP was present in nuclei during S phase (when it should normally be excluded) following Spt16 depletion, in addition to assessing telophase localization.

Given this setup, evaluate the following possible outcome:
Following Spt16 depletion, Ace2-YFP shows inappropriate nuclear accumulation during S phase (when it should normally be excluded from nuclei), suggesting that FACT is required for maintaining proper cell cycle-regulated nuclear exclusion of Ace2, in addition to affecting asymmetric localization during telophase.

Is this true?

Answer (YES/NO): YES